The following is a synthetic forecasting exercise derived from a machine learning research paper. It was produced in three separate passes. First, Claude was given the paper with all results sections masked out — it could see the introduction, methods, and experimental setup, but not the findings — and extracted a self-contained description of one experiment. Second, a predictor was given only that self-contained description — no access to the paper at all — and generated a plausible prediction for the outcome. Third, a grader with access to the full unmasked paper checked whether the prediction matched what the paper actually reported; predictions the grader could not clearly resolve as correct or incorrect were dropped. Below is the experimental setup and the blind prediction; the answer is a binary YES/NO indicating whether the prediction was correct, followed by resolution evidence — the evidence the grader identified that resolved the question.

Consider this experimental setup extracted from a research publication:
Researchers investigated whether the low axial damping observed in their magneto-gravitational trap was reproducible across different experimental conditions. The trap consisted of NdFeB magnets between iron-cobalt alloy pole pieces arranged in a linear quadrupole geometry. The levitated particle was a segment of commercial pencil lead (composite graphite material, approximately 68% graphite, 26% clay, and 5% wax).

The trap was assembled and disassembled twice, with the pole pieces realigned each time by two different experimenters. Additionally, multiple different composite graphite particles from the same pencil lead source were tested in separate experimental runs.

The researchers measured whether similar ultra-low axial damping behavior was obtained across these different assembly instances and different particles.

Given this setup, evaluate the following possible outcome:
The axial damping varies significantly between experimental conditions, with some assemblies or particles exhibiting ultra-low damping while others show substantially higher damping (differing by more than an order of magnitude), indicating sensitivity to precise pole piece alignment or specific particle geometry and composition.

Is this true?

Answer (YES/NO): NO